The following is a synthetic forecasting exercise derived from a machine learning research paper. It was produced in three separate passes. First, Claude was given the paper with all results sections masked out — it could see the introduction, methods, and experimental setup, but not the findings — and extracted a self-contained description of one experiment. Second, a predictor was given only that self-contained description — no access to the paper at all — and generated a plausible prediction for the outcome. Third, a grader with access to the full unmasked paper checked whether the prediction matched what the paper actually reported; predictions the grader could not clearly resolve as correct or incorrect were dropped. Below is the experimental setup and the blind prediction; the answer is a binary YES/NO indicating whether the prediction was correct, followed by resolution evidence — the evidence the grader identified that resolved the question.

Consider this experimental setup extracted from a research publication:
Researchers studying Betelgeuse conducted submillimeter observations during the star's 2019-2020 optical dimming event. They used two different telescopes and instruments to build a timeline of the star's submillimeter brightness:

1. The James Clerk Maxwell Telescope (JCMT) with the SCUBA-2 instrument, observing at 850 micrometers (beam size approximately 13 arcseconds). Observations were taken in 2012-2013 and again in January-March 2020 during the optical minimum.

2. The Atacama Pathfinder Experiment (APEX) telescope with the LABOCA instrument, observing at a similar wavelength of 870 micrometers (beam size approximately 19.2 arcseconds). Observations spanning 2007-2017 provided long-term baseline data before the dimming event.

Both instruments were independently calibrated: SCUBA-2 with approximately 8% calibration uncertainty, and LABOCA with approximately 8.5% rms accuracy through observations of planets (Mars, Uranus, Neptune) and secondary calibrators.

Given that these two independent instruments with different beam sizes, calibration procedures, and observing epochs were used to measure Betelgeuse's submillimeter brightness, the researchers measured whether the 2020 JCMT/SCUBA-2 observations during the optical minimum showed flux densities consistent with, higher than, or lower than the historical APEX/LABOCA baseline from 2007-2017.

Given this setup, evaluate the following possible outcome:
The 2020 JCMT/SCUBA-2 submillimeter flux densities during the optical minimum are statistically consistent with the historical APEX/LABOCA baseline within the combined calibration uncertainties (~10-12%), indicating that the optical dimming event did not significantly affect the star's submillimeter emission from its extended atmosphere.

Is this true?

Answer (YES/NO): NO